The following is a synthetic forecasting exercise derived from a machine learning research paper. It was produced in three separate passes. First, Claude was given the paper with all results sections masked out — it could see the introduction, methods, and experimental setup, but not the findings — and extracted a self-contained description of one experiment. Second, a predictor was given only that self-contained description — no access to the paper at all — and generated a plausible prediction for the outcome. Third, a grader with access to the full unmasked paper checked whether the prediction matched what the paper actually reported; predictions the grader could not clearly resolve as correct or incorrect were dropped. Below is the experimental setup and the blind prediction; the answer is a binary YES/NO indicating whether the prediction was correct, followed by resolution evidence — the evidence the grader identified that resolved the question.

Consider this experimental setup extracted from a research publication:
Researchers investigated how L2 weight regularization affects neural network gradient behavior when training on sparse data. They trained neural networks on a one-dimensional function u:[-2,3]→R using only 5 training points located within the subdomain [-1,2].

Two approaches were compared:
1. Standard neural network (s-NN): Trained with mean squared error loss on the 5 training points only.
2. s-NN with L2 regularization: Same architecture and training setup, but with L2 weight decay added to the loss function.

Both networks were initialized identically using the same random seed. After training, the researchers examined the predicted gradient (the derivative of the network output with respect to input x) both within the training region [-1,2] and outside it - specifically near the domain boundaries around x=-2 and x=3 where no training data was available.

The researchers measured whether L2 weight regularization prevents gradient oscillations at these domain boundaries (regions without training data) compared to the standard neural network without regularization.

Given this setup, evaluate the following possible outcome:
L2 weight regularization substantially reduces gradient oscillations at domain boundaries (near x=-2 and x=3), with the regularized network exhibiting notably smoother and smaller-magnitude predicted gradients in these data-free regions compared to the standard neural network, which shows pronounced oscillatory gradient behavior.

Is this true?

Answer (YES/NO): NO